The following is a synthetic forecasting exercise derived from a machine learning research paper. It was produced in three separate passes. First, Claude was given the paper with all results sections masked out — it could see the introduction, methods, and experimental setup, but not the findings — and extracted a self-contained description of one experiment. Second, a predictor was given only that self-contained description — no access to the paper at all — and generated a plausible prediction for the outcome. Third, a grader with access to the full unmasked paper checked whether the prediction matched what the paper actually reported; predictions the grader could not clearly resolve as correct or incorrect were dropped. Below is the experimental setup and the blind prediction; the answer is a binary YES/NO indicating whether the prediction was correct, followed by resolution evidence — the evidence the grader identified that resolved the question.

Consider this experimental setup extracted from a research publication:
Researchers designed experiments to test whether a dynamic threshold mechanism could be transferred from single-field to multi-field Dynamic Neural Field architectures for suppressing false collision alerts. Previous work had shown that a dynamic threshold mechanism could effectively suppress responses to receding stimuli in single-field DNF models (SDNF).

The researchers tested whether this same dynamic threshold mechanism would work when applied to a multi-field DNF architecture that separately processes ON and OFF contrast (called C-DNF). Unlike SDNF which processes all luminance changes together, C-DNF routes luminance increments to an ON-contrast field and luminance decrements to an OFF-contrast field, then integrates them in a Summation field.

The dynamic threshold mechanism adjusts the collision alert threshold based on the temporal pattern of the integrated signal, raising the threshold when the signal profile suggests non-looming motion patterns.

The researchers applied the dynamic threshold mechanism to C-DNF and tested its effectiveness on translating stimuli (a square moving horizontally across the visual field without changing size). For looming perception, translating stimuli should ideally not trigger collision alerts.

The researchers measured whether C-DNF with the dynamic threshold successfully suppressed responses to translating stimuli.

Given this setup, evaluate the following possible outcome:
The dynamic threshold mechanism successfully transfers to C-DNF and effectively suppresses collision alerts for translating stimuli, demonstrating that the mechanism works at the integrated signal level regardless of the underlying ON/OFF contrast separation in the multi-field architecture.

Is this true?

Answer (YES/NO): NO